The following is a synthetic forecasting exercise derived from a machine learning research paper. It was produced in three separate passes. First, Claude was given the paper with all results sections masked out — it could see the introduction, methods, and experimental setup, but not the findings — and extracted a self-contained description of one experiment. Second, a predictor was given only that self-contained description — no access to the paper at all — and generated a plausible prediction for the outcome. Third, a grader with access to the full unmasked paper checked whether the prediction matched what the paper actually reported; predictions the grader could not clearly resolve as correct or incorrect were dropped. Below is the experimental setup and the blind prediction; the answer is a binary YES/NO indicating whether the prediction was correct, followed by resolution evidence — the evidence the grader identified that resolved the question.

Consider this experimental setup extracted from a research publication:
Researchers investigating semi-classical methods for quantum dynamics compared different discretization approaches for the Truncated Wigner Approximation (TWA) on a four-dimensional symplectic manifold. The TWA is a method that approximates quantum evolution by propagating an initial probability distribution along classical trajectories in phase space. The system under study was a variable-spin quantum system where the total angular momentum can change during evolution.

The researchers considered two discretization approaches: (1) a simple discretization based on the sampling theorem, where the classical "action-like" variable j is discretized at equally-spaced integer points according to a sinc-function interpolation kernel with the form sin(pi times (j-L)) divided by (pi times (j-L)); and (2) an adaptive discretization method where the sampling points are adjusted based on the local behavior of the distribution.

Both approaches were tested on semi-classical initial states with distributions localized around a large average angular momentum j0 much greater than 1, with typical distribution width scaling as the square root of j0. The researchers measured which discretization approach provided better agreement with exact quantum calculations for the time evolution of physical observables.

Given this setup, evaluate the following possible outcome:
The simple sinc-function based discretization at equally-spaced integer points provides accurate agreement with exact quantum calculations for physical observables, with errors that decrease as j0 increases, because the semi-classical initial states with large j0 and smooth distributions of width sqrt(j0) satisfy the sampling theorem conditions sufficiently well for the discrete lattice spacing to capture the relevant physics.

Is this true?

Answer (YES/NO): YES